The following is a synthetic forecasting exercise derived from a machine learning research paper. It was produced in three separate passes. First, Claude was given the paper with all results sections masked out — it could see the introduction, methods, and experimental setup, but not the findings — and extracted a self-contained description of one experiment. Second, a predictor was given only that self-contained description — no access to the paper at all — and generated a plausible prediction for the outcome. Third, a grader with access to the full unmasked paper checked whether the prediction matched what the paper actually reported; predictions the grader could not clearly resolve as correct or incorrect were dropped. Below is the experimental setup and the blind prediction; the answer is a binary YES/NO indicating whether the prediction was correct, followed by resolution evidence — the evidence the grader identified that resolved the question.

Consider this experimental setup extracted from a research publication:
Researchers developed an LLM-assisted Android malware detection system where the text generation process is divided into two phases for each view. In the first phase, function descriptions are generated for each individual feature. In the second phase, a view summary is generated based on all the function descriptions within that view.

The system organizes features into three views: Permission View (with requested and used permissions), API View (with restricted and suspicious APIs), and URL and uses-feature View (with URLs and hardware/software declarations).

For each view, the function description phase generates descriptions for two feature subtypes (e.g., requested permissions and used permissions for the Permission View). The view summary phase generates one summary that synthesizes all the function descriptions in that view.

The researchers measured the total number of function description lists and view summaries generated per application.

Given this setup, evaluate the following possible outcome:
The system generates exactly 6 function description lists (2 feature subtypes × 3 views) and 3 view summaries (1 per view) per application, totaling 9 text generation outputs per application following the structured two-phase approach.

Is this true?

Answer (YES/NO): YES